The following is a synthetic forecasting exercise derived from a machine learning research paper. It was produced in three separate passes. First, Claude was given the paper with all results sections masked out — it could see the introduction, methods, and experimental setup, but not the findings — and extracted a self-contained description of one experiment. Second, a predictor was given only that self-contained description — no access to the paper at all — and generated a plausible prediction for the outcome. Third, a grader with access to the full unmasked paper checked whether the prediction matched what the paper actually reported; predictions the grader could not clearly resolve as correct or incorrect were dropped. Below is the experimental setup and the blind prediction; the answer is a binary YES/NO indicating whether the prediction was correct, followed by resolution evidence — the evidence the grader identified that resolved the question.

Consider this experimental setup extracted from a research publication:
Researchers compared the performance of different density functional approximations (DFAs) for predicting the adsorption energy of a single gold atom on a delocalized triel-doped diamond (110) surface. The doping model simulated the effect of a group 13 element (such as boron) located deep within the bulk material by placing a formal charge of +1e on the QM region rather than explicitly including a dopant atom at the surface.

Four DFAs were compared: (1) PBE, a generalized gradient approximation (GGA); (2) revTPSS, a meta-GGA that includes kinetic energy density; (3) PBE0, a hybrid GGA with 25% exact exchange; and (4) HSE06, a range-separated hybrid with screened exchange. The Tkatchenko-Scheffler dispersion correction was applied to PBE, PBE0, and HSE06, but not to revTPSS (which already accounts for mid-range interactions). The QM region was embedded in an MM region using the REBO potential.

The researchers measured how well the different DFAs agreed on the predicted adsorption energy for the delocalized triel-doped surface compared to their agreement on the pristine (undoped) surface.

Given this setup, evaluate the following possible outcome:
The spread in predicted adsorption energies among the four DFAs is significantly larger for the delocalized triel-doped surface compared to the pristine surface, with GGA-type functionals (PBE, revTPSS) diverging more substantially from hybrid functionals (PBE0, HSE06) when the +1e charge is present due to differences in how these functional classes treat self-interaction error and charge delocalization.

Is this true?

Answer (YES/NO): YES